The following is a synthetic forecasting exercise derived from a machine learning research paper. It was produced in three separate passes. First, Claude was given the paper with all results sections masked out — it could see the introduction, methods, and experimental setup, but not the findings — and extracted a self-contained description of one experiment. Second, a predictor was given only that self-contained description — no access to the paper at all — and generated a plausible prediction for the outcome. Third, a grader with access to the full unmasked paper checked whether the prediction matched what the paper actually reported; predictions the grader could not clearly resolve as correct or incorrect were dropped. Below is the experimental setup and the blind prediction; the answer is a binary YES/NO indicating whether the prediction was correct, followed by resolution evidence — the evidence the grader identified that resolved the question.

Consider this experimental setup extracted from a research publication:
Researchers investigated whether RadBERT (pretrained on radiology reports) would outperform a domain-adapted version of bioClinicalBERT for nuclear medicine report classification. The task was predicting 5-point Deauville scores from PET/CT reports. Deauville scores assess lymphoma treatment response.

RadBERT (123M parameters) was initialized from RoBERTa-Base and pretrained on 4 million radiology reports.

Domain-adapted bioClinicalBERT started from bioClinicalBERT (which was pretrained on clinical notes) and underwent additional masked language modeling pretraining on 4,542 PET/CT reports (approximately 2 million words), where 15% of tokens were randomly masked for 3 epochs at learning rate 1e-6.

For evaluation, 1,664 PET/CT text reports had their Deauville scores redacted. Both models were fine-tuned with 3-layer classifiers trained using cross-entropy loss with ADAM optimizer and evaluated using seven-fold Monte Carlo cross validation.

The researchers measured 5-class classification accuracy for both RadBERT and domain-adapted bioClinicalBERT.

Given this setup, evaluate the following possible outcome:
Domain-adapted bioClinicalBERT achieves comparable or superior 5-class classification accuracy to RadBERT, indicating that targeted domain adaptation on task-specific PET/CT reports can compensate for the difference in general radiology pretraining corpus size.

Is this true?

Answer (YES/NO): NO